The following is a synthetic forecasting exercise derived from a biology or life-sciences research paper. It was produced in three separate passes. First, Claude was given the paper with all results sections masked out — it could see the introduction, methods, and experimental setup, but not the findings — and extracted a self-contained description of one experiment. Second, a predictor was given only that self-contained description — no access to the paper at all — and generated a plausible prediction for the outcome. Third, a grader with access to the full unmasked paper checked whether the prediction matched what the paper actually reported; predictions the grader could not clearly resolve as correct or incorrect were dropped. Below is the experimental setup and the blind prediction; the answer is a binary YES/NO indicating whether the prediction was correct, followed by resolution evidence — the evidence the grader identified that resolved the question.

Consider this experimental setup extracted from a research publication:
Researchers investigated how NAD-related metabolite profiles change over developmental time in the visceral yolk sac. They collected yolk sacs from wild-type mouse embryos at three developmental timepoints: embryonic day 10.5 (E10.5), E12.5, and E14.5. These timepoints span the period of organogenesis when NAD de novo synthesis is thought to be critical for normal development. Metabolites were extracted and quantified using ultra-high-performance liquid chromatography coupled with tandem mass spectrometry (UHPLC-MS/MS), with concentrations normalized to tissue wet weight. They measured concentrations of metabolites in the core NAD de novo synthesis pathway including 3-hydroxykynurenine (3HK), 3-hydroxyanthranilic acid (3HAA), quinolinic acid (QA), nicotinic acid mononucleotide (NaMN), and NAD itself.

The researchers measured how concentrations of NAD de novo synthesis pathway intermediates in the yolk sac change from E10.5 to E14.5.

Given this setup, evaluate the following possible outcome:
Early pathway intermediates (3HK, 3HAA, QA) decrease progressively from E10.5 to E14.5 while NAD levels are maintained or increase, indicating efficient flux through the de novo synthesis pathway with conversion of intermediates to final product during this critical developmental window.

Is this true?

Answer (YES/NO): NO